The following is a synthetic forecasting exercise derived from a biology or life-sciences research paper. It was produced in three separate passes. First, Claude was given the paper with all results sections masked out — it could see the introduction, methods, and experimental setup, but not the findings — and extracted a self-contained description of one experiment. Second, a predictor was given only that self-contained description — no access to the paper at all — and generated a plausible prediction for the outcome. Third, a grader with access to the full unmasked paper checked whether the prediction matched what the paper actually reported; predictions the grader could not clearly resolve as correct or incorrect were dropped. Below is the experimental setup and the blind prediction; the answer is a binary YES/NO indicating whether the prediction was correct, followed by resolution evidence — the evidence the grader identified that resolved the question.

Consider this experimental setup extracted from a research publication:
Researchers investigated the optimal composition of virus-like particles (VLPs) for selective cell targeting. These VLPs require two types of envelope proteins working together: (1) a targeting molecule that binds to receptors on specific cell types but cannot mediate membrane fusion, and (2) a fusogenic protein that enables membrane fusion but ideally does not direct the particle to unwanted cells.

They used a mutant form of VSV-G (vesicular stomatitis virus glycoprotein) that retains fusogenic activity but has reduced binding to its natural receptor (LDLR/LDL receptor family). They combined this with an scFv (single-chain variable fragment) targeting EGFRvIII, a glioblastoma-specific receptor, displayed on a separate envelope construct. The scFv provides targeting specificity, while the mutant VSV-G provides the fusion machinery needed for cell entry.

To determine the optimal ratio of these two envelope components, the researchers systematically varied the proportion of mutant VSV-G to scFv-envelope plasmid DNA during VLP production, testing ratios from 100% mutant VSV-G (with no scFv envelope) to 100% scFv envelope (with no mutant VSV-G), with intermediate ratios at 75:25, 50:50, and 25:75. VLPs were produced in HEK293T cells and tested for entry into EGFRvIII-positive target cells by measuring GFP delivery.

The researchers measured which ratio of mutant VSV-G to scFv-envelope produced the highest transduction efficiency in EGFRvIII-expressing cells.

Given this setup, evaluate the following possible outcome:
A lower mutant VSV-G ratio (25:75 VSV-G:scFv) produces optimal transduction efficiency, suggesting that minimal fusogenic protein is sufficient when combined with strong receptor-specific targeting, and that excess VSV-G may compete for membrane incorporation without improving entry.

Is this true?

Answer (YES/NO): NO